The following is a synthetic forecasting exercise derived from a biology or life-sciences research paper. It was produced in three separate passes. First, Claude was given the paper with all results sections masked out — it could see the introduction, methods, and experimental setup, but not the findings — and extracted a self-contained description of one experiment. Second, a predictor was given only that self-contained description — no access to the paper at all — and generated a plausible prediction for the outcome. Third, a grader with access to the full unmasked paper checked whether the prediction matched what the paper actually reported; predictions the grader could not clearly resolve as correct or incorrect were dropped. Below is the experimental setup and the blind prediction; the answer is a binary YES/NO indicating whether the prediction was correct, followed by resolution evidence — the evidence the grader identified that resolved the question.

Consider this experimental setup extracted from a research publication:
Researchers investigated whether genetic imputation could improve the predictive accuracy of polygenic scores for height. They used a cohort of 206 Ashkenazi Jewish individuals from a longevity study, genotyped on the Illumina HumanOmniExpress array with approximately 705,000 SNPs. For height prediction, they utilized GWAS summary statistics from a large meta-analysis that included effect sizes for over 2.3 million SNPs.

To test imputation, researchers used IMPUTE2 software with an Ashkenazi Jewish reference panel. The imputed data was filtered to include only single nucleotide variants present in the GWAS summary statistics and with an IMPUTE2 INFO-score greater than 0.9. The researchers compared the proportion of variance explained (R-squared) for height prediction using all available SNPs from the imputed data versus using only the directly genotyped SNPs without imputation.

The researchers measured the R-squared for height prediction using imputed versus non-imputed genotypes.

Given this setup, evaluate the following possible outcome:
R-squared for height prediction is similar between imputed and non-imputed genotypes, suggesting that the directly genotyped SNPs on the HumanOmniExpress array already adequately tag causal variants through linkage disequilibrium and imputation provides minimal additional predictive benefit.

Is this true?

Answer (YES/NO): NO